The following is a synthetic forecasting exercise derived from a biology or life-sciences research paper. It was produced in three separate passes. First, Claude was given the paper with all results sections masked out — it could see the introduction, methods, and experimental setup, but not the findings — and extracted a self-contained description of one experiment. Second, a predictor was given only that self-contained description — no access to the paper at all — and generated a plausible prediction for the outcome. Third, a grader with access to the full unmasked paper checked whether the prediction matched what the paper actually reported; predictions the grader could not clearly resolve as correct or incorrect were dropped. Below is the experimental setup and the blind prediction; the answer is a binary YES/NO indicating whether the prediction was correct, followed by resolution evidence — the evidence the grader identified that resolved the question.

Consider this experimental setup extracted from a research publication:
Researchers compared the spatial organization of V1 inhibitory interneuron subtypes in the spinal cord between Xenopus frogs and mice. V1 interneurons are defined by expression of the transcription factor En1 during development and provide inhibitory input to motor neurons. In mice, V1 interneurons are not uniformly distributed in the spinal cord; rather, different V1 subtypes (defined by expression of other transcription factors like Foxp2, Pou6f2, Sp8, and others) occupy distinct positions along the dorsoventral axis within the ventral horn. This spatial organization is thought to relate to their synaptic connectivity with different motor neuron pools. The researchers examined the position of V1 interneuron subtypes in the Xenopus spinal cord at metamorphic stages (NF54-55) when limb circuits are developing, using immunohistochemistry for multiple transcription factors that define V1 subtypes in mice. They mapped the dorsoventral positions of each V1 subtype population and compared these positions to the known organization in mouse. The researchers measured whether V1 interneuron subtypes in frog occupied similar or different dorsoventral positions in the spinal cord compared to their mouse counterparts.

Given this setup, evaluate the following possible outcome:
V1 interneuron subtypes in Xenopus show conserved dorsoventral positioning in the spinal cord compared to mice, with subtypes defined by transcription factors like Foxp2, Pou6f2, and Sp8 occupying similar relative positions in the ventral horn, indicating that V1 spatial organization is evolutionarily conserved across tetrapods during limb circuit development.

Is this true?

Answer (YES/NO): YES